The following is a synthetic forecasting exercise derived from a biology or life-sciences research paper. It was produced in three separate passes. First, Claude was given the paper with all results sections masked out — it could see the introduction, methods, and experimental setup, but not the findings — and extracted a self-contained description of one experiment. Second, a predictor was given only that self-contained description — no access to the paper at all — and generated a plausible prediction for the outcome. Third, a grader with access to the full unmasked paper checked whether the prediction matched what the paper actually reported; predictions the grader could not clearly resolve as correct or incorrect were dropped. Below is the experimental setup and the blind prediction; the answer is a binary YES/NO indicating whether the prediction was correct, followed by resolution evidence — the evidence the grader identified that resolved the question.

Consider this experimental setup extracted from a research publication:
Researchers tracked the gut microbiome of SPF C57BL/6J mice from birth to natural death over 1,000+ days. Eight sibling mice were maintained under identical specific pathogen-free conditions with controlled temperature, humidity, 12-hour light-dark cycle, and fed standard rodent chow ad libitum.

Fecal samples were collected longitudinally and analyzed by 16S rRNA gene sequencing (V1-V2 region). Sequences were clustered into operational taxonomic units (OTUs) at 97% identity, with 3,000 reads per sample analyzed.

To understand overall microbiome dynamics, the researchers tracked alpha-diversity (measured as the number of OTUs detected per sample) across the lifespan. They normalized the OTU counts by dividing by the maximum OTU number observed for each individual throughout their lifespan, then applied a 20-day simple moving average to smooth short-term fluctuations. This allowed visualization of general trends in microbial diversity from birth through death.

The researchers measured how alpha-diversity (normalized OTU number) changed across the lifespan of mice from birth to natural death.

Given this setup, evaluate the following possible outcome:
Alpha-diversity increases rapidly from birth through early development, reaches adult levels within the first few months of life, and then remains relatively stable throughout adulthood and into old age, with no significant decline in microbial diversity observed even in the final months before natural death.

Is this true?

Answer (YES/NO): NO